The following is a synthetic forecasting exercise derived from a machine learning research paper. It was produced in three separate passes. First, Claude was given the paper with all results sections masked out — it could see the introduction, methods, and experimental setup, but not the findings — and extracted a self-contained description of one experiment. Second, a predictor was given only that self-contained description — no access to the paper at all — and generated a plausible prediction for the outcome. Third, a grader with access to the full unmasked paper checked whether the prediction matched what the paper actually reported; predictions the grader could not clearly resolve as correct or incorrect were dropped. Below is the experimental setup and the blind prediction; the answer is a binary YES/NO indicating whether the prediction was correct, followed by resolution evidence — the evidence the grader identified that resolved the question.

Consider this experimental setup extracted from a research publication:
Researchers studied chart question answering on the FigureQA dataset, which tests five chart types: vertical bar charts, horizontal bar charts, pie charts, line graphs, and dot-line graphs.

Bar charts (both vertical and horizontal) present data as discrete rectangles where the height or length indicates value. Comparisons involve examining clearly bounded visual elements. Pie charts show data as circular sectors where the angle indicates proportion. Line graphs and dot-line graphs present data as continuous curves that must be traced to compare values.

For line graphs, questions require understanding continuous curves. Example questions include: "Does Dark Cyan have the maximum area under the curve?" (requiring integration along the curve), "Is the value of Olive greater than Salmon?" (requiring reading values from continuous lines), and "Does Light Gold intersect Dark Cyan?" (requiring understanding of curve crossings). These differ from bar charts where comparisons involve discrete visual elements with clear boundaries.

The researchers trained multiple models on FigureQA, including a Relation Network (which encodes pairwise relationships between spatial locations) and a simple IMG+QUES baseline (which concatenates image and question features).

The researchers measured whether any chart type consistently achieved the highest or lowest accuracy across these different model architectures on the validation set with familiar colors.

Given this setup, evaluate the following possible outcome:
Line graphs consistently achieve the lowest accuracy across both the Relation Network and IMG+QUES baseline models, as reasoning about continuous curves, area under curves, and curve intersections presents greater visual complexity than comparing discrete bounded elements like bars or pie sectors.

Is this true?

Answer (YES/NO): NO